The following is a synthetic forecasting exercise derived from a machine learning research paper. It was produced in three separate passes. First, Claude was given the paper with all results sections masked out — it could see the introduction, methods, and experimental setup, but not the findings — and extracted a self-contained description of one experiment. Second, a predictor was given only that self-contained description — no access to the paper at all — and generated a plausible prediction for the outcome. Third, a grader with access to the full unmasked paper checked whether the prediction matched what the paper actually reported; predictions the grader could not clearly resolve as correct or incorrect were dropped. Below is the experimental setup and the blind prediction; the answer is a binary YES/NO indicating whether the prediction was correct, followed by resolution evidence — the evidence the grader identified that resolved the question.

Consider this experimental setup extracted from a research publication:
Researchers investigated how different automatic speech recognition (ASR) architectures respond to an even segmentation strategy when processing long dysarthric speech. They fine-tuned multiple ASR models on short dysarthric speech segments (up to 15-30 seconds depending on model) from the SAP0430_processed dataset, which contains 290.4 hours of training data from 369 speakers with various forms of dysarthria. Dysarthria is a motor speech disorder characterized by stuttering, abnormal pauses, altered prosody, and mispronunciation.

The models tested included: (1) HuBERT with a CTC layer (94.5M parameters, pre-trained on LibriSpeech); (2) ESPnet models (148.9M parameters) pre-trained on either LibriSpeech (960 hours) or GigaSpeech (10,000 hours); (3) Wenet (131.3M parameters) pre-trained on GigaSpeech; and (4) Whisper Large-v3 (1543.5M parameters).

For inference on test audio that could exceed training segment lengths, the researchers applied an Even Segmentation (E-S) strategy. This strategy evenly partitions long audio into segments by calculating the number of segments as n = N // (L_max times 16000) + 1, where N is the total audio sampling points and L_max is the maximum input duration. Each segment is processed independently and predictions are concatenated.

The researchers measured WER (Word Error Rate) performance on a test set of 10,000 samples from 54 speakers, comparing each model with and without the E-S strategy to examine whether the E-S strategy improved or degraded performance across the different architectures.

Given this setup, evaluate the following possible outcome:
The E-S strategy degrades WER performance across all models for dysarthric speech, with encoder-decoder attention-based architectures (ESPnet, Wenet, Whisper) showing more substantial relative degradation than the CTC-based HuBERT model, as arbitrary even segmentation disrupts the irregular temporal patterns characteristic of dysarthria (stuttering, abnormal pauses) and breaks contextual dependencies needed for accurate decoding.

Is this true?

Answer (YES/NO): NO